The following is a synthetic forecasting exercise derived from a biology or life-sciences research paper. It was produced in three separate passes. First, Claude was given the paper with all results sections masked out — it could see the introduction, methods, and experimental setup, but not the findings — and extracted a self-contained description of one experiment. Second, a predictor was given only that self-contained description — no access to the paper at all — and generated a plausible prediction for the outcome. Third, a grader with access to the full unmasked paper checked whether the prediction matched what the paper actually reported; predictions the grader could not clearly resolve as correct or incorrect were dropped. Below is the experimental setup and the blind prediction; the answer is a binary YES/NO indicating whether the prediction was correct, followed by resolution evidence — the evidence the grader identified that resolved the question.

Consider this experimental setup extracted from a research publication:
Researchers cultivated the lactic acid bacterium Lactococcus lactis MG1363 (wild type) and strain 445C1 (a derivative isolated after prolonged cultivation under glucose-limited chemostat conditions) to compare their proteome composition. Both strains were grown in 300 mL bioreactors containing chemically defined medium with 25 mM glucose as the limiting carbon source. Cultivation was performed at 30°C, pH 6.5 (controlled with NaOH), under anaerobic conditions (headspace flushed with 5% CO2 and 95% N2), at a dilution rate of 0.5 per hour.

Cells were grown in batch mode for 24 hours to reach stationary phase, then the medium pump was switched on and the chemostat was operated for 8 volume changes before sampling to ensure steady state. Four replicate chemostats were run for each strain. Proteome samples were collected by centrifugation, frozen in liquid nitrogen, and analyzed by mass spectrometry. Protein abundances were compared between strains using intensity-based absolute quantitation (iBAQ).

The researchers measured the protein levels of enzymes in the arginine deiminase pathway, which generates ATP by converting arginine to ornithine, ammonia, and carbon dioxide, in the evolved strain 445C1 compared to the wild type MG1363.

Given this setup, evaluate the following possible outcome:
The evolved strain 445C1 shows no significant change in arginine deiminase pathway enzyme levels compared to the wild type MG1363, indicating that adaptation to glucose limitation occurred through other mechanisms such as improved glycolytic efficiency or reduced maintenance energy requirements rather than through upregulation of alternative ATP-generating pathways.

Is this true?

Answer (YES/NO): NO